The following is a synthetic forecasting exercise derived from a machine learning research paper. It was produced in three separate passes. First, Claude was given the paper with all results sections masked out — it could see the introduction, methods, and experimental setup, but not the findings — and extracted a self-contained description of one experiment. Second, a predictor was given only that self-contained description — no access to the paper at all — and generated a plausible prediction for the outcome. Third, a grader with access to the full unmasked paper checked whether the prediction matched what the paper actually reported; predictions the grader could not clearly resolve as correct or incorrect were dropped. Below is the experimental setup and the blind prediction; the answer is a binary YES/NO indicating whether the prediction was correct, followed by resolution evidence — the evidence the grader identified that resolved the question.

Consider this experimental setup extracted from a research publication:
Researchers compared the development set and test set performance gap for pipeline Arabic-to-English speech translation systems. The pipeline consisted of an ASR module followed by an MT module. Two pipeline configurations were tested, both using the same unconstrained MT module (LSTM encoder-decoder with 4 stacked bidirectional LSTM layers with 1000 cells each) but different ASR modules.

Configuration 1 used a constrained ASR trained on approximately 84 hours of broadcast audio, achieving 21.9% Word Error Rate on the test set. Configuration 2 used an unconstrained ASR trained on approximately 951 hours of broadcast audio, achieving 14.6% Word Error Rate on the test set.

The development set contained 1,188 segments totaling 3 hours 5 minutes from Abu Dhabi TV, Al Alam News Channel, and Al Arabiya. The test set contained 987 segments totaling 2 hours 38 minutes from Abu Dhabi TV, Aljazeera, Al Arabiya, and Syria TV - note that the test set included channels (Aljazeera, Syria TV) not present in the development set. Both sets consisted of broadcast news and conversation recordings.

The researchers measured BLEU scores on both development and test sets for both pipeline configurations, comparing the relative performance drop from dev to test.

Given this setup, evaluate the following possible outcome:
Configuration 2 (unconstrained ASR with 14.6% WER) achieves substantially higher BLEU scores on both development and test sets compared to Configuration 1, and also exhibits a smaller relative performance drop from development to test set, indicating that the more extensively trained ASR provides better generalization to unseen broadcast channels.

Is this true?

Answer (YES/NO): NO